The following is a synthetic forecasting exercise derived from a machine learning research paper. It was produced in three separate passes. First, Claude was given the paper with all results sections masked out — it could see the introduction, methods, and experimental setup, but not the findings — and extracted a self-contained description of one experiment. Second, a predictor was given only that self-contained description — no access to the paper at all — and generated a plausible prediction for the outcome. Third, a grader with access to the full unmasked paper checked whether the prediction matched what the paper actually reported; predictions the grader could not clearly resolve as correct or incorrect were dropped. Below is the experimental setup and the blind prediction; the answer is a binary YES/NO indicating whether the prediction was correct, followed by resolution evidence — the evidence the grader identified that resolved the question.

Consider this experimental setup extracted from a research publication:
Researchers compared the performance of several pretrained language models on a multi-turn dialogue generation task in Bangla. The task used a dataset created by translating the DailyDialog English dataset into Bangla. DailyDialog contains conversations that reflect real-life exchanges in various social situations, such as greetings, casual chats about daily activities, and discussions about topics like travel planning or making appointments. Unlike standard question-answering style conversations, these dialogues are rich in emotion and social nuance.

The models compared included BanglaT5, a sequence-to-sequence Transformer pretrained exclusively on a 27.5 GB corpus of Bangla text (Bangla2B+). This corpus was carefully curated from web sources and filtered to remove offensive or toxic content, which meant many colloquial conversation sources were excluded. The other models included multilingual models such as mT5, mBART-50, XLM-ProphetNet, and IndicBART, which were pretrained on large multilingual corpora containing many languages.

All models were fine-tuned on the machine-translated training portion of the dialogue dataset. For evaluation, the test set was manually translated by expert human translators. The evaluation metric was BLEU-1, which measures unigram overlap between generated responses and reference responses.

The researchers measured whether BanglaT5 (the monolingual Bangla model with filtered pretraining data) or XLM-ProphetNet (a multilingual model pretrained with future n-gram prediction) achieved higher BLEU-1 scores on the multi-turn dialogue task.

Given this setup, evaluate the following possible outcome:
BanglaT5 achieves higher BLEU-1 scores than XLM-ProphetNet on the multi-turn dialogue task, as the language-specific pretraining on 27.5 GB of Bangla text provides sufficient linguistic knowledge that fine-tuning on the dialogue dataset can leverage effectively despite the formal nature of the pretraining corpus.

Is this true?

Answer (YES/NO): NO